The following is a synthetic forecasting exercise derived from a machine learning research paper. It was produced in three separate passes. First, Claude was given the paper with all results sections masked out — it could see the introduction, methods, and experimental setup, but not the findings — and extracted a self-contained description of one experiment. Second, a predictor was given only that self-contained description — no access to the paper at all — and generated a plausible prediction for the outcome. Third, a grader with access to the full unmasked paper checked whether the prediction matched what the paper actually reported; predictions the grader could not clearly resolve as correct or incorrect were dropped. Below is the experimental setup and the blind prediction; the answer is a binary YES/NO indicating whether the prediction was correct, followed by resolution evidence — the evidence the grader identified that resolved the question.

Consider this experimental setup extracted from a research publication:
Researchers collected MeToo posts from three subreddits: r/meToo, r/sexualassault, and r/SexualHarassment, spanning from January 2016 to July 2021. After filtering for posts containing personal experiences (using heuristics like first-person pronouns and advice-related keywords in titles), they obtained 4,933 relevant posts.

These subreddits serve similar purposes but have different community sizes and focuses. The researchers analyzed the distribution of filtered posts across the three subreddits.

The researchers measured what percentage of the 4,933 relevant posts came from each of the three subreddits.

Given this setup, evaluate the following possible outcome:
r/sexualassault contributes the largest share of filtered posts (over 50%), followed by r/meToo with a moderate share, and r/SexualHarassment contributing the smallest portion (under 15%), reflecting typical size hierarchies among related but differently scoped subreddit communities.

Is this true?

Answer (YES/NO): YES